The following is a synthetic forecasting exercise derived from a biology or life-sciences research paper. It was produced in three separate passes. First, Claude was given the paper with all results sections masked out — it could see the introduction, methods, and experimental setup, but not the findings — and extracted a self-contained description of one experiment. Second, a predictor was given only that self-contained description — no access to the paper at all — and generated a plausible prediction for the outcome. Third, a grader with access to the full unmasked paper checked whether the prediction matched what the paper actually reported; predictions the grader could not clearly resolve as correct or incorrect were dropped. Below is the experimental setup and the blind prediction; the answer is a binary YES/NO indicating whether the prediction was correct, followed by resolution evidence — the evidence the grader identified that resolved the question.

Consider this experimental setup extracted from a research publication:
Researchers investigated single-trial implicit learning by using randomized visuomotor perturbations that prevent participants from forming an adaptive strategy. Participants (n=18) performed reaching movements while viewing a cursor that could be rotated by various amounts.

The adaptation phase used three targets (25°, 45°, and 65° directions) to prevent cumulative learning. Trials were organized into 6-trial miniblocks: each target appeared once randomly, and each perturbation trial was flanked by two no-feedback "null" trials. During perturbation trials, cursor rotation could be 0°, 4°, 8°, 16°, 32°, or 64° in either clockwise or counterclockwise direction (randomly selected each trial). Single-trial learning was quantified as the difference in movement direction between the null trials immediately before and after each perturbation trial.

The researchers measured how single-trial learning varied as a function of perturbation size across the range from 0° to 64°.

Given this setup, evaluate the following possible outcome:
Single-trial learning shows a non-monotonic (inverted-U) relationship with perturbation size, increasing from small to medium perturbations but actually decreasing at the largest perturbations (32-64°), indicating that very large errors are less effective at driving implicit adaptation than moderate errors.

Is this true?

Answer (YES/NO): YES